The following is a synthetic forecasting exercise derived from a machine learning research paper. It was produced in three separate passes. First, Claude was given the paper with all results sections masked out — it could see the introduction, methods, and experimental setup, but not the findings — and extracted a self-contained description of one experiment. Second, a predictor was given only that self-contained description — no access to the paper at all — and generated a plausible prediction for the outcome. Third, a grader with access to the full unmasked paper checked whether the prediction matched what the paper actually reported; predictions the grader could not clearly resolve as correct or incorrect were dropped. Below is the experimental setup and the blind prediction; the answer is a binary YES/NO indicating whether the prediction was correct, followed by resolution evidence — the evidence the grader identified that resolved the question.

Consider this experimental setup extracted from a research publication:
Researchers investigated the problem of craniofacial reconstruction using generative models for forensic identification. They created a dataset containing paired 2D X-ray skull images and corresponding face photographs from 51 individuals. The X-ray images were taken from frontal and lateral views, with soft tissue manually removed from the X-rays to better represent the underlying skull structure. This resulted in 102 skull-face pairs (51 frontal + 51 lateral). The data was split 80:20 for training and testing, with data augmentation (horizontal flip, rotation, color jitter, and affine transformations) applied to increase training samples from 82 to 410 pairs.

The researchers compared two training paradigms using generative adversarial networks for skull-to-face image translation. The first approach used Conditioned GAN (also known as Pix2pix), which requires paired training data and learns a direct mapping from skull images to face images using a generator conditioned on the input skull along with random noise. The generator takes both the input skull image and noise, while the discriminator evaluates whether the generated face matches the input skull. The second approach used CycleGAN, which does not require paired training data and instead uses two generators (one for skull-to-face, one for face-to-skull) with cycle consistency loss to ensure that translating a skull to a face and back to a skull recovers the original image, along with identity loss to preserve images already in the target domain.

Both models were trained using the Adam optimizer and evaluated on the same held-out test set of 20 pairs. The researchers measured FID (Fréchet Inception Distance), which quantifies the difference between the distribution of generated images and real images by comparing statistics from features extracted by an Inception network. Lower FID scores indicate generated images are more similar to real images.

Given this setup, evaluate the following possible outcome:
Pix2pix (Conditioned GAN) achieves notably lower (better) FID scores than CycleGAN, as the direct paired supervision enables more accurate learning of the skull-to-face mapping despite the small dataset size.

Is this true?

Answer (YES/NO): YES